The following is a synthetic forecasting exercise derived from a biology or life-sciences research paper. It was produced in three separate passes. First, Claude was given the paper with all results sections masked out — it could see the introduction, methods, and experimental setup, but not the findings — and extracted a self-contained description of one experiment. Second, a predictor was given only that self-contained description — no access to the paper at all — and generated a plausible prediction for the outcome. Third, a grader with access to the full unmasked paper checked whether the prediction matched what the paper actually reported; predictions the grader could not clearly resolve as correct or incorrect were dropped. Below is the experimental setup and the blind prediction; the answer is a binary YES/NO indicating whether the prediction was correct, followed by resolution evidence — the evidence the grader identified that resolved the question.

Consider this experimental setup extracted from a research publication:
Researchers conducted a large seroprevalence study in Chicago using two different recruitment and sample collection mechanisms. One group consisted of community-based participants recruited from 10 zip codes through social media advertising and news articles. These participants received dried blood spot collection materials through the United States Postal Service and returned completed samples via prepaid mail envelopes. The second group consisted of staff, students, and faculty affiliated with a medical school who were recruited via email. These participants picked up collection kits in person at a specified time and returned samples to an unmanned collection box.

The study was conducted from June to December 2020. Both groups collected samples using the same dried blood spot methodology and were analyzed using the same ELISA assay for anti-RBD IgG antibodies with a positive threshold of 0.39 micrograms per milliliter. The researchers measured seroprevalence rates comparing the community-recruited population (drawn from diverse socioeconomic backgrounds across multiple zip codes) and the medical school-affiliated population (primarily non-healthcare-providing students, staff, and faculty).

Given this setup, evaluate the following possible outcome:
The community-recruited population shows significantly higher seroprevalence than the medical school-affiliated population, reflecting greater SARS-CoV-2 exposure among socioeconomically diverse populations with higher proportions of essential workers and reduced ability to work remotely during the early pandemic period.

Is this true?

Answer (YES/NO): NO